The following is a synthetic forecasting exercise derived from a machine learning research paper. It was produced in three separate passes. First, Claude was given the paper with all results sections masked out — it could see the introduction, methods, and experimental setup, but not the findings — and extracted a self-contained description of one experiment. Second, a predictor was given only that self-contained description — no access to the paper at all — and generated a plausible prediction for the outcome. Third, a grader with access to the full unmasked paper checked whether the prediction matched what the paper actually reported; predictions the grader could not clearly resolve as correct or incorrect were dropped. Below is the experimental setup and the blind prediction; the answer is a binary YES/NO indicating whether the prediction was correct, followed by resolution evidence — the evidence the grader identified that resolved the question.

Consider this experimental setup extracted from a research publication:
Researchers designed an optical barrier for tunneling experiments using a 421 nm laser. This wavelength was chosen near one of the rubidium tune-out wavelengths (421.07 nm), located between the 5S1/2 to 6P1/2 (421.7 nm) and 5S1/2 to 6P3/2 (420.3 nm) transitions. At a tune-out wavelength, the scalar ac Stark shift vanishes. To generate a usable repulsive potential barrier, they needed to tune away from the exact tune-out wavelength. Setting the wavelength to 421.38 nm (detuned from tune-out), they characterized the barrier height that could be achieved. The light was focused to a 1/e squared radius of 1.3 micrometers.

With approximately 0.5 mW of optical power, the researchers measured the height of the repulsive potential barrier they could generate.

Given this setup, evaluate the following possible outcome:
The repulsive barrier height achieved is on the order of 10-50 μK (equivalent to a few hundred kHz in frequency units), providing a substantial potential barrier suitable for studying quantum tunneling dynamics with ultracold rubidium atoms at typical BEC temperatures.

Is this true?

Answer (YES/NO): NO